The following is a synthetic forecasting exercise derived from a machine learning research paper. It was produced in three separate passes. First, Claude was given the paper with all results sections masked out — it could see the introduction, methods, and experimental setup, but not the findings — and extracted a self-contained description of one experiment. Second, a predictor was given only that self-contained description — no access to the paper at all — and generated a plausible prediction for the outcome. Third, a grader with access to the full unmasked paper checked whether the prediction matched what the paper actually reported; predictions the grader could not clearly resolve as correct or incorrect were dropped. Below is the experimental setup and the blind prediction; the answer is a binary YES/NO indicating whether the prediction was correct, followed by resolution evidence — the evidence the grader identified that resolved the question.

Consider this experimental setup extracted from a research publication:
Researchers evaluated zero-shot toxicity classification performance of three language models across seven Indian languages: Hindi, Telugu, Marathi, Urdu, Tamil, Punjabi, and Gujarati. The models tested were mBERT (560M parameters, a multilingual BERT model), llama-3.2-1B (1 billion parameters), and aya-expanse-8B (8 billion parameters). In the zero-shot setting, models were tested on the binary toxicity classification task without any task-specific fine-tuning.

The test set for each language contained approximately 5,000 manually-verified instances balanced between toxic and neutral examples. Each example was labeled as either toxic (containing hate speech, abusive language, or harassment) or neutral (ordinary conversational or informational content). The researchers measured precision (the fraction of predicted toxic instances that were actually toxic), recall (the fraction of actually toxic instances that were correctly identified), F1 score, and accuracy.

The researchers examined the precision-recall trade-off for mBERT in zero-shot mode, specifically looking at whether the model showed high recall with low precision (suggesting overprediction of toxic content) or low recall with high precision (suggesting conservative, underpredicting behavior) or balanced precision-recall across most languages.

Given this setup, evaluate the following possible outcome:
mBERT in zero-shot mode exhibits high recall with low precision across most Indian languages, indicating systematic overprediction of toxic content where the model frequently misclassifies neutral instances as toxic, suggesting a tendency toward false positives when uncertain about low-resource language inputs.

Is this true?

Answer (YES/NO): YES